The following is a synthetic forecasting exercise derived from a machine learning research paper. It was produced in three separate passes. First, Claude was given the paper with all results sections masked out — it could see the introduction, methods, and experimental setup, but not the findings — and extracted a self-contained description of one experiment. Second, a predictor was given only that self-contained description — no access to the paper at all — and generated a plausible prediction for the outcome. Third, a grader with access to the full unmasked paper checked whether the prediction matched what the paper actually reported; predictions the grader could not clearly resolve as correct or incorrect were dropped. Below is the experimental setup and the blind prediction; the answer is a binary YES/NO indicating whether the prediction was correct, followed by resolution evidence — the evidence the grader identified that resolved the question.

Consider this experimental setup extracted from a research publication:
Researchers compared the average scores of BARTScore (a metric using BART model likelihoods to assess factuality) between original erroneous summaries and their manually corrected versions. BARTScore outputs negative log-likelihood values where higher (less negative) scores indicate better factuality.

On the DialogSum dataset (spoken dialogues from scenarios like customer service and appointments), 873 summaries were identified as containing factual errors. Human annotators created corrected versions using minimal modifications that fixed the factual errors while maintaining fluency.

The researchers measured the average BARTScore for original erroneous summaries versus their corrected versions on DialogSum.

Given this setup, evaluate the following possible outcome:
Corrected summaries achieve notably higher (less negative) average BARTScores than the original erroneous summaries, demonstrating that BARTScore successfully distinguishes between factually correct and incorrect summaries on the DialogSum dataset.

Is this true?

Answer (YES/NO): NO